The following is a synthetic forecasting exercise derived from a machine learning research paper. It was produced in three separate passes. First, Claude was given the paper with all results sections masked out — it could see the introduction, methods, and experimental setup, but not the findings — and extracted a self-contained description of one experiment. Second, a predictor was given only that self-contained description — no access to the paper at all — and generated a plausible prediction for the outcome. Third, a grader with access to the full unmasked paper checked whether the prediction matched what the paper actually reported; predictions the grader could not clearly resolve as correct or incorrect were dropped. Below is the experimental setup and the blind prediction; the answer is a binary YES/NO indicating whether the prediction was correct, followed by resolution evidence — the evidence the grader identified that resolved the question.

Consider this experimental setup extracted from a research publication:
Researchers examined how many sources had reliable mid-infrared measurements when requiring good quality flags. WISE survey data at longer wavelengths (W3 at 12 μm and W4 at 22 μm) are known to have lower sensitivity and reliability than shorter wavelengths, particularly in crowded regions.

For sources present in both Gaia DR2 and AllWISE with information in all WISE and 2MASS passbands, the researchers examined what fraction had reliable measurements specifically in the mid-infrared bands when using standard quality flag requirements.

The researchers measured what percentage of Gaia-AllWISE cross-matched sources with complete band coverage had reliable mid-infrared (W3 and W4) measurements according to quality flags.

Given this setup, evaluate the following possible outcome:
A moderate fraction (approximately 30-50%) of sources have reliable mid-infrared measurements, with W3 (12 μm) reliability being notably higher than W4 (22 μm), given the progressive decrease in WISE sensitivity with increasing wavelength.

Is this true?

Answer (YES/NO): NO